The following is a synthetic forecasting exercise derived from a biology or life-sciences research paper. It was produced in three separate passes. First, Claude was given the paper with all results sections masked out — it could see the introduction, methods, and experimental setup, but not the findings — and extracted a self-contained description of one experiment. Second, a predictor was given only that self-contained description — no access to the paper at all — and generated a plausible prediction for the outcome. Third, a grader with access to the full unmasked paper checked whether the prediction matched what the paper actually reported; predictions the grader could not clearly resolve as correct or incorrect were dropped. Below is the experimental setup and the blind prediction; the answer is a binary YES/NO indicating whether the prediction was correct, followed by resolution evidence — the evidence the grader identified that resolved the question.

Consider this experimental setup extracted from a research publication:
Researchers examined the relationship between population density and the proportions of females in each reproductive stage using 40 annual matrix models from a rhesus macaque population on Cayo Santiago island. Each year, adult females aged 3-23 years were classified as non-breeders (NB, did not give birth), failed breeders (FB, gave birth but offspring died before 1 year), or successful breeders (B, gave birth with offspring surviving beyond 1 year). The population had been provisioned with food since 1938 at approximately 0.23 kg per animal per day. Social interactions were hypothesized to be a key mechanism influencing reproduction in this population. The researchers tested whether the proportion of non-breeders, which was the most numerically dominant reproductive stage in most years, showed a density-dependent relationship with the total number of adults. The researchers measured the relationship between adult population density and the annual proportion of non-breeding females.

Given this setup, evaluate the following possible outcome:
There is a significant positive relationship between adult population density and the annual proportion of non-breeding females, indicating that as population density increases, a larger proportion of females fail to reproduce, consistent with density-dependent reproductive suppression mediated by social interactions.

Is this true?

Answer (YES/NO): NO